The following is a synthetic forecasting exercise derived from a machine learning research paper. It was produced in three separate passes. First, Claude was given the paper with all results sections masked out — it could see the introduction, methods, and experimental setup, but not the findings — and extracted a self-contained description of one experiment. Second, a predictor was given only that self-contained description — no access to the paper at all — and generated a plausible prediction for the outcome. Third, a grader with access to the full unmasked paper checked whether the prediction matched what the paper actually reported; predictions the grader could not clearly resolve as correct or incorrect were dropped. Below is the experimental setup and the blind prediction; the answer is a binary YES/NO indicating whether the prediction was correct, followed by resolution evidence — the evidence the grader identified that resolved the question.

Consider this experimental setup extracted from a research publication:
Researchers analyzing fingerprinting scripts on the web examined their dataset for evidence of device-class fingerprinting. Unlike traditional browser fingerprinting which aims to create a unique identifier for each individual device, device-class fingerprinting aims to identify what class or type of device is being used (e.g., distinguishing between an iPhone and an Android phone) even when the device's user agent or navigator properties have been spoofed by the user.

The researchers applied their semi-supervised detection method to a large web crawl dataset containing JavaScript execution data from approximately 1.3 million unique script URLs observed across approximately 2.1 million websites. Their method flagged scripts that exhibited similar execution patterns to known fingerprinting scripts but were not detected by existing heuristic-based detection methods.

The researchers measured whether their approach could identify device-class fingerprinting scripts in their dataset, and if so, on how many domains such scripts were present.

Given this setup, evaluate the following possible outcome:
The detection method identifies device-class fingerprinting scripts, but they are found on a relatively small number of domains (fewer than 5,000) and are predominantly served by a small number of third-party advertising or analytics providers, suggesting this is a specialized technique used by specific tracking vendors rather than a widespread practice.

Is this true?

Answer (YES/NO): NO